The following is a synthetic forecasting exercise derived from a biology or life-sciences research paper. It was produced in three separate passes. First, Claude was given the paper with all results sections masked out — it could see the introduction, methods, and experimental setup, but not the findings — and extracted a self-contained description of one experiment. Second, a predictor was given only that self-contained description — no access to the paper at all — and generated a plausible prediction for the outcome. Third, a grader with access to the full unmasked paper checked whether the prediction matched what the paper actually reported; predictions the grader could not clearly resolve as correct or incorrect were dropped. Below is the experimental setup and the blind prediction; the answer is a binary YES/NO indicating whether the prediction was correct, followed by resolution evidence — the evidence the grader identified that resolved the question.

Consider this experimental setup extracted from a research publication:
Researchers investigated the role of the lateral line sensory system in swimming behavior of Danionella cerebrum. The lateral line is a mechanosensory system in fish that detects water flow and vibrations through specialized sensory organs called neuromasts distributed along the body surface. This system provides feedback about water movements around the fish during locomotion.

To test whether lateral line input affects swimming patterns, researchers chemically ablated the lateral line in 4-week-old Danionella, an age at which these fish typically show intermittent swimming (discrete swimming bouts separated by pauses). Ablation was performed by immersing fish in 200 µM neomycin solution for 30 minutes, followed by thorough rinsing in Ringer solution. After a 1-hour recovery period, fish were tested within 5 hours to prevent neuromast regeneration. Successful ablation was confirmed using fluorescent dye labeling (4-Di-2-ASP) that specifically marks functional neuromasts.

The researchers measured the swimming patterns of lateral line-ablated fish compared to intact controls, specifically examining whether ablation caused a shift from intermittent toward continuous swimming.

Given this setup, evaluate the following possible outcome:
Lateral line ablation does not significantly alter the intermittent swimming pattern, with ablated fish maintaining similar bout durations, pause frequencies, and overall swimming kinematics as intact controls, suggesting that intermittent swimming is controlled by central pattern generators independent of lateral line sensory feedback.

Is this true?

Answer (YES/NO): YES